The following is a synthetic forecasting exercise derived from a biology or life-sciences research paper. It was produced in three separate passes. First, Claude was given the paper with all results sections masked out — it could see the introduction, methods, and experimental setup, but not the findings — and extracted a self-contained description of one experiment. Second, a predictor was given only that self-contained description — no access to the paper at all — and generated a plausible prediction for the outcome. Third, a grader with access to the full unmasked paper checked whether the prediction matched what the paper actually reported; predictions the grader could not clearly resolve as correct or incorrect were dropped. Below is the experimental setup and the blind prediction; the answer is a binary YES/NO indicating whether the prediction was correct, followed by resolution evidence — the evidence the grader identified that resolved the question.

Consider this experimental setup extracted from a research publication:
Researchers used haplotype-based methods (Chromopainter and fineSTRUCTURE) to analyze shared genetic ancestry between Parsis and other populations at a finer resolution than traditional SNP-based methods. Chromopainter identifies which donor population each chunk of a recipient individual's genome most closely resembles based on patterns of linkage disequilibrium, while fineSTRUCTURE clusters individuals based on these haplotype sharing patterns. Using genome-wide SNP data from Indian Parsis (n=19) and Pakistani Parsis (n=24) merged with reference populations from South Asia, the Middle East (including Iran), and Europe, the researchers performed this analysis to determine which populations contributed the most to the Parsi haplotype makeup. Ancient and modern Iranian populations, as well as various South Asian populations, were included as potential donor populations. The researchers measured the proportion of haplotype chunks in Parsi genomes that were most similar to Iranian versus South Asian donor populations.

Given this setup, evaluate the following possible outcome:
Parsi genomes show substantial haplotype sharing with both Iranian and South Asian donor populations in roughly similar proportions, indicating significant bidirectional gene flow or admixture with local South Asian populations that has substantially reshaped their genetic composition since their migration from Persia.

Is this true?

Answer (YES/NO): NO